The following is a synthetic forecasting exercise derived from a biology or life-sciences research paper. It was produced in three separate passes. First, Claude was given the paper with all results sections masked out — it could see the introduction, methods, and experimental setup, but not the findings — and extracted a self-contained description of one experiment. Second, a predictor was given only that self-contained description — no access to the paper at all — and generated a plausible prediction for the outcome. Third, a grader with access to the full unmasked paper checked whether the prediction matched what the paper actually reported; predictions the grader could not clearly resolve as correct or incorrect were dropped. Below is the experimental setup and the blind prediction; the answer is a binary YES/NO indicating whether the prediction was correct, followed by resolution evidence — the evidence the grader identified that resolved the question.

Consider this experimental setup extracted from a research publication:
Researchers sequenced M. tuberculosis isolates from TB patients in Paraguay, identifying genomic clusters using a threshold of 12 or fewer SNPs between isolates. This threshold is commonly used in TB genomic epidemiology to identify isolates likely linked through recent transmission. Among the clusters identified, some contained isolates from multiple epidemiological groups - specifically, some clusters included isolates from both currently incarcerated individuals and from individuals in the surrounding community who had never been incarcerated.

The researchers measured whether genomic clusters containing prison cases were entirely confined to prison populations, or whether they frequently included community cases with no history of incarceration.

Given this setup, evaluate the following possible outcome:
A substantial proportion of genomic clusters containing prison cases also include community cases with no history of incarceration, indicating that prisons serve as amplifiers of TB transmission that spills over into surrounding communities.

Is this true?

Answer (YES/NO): YES